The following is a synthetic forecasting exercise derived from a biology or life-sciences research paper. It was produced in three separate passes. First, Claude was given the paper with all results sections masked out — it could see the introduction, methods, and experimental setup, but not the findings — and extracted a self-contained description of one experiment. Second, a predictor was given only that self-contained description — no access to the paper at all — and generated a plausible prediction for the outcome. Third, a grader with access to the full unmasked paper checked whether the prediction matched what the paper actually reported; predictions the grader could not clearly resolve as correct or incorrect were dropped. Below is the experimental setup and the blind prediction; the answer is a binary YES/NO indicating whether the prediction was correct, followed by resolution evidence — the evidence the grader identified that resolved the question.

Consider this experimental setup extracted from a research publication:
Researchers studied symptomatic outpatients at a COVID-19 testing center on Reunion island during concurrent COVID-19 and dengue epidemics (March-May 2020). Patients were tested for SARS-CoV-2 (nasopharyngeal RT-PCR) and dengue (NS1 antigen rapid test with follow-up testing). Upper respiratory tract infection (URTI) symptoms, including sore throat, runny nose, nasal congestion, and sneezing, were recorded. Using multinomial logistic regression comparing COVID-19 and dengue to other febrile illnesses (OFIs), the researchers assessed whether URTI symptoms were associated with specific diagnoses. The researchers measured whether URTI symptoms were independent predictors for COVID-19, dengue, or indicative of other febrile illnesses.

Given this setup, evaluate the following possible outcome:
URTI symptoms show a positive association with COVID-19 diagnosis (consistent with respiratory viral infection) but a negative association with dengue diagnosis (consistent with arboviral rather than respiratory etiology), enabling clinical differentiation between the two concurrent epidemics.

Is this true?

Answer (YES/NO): NO